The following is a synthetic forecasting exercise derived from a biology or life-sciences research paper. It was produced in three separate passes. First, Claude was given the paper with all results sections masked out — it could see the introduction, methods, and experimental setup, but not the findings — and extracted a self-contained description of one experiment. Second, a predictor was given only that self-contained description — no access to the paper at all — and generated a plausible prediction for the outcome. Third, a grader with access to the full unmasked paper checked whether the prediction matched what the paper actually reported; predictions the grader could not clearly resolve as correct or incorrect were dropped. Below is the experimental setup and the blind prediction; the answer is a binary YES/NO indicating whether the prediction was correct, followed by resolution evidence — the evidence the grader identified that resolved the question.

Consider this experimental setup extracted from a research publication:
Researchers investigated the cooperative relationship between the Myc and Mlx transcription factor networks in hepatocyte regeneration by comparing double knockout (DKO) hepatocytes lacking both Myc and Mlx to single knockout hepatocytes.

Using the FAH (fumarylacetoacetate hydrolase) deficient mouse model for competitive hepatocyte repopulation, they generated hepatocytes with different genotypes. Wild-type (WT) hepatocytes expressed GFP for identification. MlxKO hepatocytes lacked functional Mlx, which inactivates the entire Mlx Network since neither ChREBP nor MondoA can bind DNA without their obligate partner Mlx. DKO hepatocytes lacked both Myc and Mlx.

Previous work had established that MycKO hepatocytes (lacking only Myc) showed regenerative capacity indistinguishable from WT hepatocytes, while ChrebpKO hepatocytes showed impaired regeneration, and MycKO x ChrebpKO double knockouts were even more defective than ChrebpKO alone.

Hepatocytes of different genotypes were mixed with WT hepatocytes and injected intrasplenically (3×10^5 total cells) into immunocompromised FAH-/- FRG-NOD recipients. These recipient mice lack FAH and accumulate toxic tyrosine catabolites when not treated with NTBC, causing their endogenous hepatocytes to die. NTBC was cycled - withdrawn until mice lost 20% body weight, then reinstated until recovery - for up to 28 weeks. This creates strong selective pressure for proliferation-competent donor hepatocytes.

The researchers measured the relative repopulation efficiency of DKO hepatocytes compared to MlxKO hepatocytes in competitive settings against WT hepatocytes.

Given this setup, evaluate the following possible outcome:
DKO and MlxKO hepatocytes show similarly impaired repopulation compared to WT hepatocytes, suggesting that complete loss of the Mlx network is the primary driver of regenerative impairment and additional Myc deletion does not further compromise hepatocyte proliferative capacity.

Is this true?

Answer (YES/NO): NO